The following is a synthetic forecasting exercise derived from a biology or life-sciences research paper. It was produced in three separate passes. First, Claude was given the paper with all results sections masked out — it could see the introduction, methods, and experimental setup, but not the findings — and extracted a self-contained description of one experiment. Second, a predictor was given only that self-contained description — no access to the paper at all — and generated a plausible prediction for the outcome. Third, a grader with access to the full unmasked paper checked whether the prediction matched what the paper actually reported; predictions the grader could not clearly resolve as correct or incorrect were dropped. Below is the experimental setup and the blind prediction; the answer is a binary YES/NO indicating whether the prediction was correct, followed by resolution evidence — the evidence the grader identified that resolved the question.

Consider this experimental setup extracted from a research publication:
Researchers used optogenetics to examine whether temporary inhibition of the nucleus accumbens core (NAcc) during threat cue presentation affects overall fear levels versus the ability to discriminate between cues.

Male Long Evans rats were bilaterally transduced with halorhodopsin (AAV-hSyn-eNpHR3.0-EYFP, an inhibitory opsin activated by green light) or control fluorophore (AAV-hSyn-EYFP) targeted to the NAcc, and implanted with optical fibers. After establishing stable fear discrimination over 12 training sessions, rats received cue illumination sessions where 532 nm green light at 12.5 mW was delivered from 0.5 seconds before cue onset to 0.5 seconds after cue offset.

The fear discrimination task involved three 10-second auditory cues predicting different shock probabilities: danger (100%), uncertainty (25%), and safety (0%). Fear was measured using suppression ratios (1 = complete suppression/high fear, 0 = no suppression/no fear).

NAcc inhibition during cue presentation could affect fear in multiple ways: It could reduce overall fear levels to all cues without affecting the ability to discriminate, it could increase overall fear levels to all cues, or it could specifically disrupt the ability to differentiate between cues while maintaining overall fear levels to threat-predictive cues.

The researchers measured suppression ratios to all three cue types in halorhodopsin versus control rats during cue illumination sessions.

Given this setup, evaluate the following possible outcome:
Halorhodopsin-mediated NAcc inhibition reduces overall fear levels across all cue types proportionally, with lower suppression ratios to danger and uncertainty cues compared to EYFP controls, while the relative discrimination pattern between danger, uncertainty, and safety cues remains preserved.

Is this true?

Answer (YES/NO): NO